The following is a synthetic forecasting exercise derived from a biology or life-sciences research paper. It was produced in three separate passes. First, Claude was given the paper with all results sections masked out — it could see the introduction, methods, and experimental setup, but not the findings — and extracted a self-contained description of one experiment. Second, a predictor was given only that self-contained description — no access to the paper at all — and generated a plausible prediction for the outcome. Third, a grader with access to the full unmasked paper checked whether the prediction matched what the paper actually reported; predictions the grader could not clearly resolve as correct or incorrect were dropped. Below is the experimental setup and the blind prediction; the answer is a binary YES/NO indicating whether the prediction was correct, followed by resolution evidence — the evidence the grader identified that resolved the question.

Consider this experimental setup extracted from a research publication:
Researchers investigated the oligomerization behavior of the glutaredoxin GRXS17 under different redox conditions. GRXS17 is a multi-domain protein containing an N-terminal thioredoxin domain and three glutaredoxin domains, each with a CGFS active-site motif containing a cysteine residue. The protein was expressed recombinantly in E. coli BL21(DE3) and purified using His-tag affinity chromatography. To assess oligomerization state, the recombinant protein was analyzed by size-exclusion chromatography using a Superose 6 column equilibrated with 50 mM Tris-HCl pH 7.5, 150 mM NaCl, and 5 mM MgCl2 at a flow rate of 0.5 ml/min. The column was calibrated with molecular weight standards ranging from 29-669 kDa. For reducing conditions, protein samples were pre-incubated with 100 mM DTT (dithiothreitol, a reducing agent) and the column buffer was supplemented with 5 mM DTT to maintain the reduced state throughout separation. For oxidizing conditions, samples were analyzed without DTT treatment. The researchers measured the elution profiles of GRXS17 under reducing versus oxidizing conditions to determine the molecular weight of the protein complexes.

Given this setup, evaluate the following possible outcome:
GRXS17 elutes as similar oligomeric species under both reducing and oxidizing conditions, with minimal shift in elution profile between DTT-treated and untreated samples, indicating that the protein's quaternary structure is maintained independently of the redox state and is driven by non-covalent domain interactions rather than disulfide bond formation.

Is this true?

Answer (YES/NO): NO